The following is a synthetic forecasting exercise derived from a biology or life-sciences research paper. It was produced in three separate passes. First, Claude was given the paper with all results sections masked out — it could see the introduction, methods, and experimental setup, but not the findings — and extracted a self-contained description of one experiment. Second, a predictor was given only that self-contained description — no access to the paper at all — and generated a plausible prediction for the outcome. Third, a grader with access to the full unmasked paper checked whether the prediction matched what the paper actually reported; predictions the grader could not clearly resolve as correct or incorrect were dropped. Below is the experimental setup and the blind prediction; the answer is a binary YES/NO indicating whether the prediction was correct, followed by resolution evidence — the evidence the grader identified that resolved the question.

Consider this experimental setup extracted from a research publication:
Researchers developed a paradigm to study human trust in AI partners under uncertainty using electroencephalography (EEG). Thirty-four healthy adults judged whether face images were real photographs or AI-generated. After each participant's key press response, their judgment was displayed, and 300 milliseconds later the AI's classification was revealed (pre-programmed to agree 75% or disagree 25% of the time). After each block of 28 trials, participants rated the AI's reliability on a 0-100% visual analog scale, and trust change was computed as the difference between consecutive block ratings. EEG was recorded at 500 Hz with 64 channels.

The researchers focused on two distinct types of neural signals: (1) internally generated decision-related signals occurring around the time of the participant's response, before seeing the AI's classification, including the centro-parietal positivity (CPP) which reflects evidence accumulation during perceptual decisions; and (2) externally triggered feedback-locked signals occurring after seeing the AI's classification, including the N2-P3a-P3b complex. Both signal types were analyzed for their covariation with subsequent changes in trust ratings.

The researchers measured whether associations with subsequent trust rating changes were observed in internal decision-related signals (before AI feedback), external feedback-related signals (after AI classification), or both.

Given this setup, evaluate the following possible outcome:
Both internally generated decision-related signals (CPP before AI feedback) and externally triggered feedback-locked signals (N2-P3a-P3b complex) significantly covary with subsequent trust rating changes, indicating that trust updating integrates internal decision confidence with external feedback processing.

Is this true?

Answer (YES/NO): NO